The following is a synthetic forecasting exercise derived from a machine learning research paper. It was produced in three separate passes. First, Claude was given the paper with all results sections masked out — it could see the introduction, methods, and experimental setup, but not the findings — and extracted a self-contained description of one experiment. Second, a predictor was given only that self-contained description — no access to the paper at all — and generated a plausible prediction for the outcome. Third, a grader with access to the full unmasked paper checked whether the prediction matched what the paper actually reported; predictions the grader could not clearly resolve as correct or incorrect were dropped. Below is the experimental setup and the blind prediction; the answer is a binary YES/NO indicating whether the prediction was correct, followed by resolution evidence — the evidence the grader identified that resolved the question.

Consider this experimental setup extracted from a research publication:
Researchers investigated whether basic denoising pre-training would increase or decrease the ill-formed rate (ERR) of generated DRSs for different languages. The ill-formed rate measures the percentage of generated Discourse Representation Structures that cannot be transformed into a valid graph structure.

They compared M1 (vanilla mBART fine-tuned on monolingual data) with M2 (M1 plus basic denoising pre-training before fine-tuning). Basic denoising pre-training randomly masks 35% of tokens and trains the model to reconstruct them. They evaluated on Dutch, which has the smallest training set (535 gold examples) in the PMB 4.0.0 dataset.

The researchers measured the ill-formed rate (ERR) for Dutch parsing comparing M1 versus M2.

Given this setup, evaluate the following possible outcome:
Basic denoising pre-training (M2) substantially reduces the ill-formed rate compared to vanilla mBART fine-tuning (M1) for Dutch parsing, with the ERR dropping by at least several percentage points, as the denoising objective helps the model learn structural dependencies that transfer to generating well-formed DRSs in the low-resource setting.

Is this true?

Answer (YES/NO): NO